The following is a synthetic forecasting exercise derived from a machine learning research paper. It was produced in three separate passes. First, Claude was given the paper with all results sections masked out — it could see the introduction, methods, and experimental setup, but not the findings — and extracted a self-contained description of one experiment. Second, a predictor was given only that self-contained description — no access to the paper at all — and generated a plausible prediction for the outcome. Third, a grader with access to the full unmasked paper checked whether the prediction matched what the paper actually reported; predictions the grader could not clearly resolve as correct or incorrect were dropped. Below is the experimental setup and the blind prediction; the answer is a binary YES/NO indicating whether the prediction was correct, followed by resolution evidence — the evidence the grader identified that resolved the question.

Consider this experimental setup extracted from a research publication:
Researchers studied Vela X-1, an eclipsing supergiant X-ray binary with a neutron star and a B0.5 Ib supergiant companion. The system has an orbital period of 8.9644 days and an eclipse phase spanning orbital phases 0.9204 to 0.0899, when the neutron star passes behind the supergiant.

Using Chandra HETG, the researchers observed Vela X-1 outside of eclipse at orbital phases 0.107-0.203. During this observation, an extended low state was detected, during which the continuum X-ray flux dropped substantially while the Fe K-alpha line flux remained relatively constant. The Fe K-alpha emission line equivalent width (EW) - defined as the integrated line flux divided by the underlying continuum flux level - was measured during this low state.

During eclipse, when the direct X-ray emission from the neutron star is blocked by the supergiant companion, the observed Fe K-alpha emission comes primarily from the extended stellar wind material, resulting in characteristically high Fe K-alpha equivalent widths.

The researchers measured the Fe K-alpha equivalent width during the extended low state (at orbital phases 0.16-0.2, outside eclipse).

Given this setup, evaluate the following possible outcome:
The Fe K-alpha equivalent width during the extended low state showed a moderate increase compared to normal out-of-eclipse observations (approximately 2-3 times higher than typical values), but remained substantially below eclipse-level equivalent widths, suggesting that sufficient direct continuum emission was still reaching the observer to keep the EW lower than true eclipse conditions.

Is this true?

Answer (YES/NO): NO